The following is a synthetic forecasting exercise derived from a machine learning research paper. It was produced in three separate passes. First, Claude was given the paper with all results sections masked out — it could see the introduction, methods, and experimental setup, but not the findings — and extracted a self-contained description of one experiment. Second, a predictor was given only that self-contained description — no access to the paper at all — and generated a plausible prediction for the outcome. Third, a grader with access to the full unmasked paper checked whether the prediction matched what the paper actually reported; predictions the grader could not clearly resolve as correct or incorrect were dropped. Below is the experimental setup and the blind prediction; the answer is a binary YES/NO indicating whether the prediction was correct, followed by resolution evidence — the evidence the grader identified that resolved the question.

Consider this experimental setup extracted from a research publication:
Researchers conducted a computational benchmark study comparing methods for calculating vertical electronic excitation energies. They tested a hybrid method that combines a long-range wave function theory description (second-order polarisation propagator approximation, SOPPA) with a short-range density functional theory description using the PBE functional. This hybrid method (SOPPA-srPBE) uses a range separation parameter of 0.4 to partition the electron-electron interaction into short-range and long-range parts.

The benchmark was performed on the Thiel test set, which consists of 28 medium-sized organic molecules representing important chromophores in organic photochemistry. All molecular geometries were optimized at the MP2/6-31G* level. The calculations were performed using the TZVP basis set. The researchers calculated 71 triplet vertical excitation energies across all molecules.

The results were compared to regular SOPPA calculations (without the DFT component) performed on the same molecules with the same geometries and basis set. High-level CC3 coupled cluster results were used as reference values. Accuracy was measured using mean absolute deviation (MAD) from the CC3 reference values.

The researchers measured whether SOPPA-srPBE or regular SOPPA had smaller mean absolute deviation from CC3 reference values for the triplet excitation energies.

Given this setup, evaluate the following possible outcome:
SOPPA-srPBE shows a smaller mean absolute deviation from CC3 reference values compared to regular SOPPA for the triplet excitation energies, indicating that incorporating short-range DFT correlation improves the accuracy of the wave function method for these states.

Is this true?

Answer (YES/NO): NO